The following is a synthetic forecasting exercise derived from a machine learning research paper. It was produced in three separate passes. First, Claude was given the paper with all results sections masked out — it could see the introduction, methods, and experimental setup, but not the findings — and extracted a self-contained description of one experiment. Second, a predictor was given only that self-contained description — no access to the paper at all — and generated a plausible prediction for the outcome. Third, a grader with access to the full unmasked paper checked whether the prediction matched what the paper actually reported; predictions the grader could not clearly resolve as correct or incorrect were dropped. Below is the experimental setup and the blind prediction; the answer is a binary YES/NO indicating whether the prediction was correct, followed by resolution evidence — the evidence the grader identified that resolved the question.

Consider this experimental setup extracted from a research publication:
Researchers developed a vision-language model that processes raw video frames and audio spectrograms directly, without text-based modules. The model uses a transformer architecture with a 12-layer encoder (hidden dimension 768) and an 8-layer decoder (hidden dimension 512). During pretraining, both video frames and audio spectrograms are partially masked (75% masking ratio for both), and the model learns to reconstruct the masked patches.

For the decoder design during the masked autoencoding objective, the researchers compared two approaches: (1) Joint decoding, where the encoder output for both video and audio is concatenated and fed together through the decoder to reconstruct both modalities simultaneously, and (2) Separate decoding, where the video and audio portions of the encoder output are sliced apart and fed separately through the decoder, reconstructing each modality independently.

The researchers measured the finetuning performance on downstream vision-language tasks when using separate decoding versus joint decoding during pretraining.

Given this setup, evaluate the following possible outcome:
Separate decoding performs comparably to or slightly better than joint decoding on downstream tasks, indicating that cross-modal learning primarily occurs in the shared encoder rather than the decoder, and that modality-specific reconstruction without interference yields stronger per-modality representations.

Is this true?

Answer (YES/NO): YES